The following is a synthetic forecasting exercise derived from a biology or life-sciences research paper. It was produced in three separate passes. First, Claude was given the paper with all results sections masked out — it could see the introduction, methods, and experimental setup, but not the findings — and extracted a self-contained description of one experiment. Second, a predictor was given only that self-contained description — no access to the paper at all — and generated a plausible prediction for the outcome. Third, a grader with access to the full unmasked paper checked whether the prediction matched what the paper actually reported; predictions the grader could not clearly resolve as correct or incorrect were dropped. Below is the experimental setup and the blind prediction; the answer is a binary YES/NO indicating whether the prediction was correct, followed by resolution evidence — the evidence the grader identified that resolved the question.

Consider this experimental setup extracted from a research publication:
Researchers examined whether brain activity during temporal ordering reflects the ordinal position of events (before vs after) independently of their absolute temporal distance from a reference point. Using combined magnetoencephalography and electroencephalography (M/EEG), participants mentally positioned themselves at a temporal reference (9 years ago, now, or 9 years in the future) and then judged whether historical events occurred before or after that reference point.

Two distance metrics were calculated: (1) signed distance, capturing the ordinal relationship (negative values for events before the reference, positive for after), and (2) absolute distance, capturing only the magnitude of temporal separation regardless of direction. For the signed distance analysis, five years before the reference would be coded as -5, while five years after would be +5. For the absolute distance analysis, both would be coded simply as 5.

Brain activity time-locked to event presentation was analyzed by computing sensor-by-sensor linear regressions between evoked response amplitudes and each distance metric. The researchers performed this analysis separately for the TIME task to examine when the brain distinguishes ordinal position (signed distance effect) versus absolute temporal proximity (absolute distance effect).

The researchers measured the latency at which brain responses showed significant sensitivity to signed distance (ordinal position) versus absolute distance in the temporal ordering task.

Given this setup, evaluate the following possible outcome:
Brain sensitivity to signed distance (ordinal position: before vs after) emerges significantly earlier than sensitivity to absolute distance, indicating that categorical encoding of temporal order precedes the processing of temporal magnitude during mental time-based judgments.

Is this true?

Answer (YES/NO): YES